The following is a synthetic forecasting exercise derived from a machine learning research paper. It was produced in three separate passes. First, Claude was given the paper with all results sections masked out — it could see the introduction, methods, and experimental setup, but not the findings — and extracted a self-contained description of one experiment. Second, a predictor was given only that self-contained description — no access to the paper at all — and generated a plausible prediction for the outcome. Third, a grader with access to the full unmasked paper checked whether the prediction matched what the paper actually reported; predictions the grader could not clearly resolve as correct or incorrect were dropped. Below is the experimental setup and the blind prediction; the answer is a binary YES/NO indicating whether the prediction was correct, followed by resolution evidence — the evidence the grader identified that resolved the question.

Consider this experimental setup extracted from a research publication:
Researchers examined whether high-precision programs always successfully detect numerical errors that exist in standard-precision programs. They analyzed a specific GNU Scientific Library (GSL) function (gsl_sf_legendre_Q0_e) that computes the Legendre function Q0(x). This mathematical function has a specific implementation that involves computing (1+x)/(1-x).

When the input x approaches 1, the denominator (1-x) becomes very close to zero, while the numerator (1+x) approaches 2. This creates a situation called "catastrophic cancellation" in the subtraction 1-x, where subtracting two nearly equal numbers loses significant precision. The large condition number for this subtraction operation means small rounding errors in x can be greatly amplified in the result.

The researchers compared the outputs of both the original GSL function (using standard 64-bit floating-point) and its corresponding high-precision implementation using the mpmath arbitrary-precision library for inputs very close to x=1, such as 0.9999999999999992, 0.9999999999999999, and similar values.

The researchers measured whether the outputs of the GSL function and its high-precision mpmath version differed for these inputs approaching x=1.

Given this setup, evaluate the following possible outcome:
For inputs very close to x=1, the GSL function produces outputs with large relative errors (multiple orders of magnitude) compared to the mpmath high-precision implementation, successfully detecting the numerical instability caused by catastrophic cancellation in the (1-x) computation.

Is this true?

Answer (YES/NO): NO